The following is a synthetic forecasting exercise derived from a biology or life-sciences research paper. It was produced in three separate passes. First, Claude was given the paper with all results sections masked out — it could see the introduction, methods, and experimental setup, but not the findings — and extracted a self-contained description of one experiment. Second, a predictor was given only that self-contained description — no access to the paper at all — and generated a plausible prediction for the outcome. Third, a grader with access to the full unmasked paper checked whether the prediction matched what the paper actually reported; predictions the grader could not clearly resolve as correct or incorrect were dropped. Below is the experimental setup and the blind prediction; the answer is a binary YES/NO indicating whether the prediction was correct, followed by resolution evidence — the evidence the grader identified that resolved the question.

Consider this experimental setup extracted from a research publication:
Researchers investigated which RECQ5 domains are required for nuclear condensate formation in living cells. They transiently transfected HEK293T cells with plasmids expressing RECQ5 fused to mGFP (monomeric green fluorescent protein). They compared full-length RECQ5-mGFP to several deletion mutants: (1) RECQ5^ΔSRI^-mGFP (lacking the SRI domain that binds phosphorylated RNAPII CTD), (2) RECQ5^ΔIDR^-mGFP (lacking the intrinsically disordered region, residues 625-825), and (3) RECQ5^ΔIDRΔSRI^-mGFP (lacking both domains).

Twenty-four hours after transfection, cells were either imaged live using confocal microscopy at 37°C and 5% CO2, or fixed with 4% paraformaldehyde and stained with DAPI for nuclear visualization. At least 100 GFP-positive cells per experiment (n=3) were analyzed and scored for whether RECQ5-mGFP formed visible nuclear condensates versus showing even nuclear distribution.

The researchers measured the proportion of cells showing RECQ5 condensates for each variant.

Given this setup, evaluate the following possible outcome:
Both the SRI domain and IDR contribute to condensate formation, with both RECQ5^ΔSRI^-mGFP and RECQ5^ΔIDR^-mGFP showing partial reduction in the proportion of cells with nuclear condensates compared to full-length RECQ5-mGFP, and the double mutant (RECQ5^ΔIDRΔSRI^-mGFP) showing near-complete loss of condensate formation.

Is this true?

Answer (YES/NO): NO